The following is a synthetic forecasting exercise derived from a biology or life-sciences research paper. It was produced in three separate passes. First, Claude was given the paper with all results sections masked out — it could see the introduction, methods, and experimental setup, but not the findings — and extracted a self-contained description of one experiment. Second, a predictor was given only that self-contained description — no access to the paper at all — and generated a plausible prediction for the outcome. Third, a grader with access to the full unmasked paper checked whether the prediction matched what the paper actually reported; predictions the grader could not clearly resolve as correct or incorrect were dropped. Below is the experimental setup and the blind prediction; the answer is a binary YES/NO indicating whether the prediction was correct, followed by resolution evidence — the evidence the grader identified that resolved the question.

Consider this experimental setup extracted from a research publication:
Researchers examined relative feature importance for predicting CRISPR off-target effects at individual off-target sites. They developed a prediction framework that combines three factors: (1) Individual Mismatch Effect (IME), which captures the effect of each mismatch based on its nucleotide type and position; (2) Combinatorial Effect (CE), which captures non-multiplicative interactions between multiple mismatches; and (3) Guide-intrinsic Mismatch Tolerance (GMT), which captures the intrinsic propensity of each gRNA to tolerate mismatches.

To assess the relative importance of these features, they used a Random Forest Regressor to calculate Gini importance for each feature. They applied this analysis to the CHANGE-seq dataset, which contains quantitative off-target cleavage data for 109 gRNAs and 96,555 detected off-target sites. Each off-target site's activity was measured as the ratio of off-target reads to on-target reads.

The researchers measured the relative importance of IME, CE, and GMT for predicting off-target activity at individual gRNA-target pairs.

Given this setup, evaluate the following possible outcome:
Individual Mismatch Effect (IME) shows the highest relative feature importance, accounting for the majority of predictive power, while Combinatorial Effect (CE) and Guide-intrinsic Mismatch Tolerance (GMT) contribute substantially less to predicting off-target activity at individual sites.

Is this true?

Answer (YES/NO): NO